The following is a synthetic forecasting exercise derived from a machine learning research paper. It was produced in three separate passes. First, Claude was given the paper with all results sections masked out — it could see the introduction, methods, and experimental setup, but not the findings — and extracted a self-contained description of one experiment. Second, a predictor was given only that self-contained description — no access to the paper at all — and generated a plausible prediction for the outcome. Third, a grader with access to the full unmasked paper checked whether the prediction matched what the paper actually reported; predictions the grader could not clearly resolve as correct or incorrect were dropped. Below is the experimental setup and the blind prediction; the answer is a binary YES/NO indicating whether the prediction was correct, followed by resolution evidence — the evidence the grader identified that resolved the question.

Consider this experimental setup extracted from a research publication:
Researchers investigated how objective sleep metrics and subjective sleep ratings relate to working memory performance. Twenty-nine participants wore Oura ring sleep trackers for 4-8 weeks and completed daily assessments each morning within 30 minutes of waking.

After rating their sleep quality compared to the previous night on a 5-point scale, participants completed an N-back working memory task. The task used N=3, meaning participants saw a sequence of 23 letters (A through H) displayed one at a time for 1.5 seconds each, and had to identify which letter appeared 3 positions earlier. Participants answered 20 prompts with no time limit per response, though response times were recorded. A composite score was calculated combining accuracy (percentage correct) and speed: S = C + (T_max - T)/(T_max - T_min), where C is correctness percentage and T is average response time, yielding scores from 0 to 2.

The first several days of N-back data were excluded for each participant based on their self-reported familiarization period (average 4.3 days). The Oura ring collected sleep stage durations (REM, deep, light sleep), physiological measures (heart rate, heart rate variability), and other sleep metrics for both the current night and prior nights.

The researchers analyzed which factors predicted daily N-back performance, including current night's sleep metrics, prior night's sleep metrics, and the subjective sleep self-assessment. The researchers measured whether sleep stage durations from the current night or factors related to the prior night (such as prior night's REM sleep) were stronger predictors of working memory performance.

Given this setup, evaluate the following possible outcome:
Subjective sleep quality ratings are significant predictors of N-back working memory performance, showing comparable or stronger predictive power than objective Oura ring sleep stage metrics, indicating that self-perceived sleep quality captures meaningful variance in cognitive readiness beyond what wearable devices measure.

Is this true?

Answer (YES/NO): NO